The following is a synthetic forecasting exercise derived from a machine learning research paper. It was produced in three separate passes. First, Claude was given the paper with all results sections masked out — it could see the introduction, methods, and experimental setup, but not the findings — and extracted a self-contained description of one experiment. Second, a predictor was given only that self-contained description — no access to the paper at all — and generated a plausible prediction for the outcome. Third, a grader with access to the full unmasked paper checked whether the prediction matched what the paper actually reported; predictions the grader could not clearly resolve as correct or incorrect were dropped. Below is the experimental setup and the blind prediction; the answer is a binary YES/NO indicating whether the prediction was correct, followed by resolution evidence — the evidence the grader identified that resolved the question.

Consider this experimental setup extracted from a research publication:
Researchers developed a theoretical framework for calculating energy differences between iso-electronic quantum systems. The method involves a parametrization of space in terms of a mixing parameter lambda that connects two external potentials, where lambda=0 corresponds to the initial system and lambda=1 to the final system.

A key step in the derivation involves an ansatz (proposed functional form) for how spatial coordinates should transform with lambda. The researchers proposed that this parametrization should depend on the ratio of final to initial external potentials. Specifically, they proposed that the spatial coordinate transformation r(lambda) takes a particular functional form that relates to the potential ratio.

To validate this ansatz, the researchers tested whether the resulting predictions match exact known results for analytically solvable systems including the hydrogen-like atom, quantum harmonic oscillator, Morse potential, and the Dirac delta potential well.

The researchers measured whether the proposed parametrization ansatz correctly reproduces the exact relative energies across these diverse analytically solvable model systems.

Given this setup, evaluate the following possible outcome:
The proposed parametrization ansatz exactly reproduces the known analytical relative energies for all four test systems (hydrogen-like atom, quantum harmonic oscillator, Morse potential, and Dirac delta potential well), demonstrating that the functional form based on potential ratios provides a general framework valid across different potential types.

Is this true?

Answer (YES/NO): NO